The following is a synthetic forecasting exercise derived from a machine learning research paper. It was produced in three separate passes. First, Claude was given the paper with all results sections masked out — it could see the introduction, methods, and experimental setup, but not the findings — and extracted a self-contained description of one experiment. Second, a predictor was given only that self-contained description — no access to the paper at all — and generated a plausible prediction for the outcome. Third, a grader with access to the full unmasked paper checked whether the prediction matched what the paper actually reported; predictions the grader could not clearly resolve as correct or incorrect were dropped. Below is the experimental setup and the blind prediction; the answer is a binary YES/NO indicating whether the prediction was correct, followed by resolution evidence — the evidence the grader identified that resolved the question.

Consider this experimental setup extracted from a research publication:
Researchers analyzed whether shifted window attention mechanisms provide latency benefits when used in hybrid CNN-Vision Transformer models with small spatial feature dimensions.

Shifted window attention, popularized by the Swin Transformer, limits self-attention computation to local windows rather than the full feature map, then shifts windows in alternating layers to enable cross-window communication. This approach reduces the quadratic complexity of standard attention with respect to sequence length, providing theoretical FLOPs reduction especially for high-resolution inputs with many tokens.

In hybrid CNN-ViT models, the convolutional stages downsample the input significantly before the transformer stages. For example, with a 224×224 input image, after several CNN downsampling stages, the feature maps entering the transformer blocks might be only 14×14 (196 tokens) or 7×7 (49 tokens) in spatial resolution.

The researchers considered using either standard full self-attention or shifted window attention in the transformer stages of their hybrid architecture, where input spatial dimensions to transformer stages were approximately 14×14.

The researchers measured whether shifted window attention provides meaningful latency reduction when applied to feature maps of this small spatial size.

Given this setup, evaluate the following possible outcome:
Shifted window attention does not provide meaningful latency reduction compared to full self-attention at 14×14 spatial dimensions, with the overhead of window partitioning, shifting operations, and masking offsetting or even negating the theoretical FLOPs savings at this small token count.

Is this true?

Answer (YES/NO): YES